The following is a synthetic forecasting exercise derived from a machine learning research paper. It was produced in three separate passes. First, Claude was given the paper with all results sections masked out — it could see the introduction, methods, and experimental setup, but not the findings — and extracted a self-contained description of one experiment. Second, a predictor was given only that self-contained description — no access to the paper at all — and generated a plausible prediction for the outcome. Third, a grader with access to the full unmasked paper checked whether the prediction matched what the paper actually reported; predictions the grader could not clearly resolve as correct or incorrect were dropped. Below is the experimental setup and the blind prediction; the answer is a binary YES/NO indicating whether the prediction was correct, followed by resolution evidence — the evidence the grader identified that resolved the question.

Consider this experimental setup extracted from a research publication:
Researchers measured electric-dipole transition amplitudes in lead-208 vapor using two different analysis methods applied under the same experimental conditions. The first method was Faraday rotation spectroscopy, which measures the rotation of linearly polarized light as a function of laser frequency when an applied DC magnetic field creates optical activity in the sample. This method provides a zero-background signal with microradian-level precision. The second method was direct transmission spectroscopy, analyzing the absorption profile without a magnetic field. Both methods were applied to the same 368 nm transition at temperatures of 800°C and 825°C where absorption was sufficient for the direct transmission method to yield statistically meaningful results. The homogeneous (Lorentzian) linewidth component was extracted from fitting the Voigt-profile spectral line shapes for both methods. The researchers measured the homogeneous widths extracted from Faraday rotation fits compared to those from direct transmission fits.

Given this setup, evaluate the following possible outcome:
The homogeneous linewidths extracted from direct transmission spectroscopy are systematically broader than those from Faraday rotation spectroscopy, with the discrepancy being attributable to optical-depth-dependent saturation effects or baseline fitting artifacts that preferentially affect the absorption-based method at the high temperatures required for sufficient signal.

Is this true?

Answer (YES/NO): NO